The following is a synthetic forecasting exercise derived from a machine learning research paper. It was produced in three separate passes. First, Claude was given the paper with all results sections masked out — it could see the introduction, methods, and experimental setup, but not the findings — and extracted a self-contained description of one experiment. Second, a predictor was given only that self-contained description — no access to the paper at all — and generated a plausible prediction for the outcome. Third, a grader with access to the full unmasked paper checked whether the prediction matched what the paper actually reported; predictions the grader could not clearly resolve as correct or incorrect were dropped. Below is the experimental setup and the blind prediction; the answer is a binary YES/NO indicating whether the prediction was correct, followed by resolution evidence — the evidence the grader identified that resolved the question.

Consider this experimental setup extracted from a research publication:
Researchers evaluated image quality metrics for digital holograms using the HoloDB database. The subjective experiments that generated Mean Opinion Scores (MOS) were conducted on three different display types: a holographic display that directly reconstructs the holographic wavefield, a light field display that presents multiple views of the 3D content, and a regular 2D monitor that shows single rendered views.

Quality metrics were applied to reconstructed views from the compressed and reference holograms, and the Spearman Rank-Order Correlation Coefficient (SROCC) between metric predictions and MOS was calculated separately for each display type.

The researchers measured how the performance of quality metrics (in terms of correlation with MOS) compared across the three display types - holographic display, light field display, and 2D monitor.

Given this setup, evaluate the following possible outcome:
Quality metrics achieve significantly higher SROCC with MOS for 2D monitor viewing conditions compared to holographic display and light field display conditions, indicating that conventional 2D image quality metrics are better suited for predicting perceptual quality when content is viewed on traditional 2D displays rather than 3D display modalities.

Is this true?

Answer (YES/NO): NO